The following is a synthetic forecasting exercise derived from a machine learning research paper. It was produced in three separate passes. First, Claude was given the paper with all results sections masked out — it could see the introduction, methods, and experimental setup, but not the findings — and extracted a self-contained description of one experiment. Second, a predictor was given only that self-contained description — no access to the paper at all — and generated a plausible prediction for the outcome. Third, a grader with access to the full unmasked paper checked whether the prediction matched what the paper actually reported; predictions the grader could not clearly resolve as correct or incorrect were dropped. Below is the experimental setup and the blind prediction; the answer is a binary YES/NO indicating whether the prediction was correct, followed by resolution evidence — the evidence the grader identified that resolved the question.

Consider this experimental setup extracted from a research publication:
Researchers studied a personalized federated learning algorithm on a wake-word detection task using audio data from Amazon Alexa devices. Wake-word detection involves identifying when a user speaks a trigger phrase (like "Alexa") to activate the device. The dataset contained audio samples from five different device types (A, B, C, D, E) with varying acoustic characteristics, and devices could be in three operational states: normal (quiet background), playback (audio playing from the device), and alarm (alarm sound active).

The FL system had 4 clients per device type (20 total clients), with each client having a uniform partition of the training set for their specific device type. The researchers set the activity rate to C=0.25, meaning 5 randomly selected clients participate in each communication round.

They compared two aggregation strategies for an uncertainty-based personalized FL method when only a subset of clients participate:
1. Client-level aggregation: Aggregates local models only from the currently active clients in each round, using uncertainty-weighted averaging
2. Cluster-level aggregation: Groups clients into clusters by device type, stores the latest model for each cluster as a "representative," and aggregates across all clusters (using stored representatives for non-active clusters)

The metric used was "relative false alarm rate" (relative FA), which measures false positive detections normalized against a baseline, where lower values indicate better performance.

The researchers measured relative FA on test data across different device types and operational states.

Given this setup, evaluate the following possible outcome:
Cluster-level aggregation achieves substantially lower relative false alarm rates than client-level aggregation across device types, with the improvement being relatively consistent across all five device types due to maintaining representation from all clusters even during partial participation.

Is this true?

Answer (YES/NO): NO